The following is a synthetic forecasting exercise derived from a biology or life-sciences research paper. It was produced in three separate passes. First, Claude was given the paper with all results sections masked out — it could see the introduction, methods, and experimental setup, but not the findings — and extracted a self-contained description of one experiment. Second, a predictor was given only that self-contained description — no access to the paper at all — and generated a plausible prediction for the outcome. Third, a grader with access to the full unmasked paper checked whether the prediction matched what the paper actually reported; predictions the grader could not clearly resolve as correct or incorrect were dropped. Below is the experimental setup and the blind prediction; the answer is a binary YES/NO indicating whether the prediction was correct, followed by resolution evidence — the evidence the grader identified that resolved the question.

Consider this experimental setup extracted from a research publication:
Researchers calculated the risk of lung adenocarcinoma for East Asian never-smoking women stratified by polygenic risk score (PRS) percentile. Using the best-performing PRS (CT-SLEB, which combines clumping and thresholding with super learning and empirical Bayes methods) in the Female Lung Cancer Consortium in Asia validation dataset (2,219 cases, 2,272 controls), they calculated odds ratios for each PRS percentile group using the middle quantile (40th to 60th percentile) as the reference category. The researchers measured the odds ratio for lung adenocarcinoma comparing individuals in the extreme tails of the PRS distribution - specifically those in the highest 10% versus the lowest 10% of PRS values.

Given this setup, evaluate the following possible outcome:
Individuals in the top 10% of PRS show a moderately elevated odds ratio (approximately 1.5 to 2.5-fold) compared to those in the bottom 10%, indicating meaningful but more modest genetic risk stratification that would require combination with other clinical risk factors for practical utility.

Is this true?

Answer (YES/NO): NO